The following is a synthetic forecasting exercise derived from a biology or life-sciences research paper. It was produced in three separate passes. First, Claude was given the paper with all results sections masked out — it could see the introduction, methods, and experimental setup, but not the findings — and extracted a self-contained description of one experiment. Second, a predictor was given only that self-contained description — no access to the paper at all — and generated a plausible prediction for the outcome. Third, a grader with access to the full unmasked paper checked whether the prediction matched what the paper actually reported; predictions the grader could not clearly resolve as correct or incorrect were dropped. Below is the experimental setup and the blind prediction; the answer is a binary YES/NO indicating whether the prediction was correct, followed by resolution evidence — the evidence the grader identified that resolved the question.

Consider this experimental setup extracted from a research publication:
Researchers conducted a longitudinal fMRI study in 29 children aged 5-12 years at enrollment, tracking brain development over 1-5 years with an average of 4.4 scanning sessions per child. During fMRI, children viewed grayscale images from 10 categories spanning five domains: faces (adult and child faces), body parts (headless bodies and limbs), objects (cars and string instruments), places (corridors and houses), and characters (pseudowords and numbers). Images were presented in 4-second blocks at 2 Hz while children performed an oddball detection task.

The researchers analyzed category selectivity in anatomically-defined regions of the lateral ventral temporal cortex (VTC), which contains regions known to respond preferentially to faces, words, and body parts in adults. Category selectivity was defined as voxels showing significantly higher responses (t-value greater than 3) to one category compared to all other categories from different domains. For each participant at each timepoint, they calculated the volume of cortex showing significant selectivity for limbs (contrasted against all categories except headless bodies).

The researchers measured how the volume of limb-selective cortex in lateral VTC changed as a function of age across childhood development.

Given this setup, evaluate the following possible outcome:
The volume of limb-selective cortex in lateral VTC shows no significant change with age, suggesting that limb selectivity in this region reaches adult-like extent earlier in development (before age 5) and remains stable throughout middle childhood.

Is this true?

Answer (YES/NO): NO